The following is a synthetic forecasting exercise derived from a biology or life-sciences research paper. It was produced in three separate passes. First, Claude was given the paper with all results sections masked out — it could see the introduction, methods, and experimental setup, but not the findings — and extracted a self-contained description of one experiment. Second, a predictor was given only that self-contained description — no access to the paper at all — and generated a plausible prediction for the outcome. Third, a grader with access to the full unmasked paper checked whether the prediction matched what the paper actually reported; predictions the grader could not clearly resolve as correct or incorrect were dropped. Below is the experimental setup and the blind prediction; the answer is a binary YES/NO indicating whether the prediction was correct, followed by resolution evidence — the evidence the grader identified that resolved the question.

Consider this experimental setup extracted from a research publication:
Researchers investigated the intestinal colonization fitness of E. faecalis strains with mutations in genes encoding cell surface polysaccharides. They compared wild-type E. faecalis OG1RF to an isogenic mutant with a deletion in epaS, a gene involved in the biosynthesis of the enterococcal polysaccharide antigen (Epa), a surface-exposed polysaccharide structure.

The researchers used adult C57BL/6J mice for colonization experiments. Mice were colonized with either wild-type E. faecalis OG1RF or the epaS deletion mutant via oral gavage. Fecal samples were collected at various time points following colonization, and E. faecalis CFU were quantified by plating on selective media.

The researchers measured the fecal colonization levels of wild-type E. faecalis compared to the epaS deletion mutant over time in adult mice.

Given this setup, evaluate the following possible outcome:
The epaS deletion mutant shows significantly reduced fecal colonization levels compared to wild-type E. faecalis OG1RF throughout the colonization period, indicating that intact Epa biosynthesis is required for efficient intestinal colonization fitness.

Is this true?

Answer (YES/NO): NO